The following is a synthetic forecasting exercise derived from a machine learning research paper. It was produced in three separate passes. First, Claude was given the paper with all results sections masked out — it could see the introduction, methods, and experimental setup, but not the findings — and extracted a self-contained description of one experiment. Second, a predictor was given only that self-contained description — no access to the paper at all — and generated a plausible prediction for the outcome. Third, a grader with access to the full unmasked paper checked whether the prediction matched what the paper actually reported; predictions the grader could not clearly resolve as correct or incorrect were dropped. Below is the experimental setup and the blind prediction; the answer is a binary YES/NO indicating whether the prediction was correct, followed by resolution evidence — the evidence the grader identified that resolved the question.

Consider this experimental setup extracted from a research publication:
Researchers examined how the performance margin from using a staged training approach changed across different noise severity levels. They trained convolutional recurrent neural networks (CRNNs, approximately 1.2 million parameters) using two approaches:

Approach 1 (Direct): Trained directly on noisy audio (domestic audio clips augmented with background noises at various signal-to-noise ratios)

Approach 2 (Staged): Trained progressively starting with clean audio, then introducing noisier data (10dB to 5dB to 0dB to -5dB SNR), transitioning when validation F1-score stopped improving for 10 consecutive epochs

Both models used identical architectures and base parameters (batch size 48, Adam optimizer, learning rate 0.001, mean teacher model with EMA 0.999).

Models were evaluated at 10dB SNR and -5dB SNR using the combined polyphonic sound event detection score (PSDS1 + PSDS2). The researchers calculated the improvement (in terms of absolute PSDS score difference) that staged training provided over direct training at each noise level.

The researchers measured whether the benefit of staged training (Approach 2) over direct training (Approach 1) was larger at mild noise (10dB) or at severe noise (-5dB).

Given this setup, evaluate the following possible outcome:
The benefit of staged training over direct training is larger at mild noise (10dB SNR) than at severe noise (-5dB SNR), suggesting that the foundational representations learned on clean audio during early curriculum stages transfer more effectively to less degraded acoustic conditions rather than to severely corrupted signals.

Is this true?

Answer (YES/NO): YES